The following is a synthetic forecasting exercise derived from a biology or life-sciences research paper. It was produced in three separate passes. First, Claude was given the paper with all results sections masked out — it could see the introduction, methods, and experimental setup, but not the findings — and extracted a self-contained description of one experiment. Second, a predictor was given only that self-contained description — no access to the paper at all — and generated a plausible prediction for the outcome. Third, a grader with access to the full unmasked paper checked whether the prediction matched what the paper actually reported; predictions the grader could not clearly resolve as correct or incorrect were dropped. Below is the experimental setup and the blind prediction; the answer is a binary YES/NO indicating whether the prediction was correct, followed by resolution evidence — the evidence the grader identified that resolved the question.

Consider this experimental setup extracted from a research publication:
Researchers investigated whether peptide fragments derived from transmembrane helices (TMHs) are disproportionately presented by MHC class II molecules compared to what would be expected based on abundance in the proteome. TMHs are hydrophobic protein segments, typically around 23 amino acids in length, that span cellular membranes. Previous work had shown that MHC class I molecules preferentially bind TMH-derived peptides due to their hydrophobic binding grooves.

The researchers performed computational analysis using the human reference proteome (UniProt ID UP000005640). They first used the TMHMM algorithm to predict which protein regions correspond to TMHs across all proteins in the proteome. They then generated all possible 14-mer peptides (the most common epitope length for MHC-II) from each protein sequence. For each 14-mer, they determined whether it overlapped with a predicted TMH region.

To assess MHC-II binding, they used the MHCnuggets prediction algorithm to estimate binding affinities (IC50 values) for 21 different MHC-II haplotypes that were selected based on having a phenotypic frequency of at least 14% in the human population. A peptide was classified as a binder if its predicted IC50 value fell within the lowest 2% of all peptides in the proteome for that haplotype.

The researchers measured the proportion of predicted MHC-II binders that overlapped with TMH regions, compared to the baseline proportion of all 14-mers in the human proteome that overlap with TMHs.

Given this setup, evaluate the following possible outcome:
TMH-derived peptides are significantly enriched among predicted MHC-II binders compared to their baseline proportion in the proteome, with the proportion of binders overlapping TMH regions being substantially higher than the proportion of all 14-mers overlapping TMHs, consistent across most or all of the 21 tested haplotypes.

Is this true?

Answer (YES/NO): YES